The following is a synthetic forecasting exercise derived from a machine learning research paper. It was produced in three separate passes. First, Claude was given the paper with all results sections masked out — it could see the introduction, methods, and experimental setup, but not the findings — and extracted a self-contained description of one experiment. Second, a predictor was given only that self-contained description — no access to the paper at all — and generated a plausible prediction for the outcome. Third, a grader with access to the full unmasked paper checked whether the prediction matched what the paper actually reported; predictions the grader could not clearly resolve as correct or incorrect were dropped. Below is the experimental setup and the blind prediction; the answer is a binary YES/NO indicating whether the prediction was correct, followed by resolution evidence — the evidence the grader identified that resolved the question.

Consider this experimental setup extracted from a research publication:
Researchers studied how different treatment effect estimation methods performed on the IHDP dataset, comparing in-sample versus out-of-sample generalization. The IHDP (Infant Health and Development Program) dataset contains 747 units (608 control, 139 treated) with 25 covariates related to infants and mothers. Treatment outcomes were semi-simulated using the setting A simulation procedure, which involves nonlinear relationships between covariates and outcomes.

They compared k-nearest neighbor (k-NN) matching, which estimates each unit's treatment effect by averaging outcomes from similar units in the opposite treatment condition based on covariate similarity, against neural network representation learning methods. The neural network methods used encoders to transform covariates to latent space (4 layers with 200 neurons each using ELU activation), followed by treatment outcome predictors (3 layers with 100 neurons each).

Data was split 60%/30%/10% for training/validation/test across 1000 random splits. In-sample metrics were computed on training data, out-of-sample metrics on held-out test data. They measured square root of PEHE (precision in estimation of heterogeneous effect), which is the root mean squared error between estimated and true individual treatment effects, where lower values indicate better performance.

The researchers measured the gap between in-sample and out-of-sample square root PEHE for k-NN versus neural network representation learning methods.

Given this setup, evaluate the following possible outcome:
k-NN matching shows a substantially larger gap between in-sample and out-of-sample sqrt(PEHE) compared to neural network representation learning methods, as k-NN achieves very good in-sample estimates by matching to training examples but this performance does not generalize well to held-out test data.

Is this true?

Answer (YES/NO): YES